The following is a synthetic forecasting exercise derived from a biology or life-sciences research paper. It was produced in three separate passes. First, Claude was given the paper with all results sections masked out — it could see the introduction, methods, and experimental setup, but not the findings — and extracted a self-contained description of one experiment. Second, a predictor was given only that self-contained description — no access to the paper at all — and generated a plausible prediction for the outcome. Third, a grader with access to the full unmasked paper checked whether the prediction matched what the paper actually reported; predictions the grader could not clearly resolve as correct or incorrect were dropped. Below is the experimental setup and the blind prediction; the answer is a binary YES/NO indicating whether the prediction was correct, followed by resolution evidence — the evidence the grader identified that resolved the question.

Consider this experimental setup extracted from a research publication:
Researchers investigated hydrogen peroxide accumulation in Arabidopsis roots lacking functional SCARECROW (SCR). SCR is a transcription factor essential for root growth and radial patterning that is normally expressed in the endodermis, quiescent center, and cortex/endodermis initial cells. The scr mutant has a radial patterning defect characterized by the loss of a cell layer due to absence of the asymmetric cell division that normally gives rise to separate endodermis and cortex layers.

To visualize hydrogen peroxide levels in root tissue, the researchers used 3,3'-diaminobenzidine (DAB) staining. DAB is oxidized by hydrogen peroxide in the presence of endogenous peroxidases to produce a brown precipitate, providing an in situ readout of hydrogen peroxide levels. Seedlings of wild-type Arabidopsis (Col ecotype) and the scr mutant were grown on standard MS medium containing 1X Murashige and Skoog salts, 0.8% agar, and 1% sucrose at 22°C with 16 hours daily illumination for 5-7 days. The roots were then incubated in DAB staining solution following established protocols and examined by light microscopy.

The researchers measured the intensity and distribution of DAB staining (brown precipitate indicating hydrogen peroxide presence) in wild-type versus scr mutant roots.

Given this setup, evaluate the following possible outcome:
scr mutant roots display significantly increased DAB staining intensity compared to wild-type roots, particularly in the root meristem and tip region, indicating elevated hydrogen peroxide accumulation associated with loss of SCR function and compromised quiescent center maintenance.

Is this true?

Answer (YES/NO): NO